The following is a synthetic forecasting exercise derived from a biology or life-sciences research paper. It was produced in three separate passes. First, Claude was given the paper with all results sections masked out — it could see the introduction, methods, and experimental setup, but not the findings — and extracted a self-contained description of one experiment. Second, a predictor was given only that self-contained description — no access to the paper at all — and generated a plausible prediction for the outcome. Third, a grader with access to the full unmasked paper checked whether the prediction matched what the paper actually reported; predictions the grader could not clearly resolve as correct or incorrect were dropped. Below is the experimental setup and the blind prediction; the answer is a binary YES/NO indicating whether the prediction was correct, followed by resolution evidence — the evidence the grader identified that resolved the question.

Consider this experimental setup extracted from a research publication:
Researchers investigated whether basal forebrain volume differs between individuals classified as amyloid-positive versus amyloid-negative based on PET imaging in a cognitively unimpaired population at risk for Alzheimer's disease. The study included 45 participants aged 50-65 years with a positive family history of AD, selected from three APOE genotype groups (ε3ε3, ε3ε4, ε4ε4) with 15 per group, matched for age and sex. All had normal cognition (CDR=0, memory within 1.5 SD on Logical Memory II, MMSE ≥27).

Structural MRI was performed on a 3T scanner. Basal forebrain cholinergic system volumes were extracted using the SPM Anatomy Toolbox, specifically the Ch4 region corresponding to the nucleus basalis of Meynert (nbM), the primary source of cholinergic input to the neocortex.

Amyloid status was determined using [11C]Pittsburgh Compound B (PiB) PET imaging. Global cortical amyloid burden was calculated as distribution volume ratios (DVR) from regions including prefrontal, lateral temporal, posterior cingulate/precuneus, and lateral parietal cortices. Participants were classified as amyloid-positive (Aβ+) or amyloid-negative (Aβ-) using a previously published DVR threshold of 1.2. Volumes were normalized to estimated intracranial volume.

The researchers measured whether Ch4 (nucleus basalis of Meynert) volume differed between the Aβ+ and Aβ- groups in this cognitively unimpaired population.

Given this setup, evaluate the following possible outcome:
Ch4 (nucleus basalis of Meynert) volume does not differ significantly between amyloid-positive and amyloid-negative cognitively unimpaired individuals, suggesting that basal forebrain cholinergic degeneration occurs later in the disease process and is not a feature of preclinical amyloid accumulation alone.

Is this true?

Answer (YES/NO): NO